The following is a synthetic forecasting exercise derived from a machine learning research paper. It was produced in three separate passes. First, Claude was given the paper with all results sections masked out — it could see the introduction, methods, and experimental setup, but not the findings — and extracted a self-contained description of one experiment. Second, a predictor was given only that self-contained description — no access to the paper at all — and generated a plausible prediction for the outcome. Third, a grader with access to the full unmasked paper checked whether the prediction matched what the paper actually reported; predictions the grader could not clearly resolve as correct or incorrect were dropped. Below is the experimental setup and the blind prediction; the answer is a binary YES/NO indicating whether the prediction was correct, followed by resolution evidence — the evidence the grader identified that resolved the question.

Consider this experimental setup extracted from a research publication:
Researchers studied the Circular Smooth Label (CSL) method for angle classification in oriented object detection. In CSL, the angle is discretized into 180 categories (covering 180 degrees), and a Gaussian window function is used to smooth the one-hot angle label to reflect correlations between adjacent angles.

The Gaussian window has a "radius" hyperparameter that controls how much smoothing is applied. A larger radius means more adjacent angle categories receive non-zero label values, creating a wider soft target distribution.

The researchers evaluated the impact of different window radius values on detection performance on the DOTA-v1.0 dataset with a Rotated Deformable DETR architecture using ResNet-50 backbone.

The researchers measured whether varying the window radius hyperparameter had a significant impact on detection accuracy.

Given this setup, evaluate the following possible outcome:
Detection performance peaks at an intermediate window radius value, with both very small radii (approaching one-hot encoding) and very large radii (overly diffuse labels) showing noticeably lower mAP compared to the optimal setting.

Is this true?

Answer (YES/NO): NO